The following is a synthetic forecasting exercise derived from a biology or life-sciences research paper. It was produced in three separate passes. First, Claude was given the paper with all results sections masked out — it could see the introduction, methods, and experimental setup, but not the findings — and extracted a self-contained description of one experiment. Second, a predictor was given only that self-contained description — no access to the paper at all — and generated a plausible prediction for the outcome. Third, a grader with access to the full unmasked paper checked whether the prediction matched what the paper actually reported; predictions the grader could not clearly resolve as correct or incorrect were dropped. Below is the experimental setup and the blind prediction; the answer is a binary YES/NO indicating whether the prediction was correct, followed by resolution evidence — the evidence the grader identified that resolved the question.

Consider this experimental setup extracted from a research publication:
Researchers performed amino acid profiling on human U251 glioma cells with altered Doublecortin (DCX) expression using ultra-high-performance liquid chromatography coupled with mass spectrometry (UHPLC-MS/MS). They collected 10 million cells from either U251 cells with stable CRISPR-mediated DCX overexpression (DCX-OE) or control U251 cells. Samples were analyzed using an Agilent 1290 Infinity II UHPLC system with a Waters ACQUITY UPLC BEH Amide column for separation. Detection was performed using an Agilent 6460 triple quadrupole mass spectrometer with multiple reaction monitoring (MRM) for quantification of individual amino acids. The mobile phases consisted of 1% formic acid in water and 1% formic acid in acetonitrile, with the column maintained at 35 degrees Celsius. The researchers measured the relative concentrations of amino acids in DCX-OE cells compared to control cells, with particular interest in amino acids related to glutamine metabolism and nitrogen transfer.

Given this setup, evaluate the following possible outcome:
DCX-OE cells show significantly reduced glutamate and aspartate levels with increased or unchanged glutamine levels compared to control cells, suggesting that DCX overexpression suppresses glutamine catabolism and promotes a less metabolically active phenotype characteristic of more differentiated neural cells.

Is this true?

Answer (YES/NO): NO